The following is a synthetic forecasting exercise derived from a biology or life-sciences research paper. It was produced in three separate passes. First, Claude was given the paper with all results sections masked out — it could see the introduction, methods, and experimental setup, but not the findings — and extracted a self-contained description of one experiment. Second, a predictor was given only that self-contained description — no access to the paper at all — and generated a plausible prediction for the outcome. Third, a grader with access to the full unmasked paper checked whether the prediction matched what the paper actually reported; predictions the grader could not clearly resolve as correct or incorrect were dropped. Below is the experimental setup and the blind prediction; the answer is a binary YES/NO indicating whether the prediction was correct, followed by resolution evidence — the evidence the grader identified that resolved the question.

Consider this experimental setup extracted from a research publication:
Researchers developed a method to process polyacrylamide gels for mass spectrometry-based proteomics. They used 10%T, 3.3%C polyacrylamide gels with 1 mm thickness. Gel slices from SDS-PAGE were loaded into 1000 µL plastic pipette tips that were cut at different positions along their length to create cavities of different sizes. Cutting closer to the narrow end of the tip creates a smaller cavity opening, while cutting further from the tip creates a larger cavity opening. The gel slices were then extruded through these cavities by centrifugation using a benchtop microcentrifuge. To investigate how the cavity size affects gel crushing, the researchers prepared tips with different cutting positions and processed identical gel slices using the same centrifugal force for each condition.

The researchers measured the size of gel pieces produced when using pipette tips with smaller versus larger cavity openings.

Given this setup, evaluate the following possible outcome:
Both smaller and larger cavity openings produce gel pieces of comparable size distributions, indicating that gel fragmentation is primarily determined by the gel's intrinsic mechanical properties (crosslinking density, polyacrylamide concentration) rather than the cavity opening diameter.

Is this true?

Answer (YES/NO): NO